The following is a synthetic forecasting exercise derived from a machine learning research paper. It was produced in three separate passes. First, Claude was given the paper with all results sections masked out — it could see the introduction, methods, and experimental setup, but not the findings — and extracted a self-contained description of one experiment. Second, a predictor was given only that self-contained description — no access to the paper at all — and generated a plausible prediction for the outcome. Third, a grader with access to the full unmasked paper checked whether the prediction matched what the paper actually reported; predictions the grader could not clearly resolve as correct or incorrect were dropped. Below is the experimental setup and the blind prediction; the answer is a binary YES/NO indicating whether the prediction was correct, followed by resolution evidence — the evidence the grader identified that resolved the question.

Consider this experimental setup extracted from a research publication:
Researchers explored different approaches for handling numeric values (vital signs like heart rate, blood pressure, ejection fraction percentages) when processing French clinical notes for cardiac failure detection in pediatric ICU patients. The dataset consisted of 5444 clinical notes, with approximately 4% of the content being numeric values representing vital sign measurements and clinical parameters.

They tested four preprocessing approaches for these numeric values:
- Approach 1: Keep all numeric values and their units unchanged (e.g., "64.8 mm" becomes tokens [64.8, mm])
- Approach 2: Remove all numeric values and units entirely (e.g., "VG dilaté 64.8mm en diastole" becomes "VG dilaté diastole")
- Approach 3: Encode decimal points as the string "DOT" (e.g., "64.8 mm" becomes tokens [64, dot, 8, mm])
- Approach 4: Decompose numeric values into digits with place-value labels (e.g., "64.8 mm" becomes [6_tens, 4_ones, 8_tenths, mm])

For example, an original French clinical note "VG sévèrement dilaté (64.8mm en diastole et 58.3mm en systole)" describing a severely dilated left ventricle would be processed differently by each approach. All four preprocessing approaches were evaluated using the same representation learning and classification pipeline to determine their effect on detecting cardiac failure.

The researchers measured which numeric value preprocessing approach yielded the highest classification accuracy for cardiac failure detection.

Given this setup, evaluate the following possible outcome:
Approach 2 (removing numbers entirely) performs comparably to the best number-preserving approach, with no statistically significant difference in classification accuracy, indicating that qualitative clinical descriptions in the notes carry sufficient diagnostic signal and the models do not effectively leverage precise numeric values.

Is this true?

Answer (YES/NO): NO